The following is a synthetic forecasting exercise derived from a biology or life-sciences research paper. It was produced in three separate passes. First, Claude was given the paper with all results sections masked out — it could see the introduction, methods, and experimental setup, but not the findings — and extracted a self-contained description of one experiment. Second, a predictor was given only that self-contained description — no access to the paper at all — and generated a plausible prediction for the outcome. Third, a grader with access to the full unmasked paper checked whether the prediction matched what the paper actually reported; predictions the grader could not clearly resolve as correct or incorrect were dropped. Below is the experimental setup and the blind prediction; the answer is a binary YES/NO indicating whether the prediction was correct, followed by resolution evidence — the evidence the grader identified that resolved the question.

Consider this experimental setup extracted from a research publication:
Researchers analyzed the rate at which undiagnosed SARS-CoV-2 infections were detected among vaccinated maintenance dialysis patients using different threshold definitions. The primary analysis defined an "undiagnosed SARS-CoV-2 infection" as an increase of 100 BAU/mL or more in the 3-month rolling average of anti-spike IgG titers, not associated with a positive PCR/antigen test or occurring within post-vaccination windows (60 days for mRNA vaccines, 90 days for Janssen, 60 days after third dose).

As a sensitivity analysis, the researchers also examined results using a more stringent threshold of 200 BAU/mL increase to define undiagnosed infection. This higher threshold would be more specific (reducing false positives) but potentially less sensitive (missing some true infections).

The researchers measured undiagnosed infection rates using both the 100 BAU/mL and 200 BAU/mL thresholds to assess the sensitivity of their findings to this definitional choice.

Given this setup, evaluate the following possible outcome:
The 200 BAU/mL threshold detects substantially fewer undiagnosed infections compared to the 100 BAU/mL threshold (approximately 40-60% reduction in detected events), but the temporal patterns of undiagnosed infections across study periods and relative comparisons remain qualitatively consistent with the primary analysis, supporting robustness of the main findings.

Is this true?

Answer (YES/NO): NO